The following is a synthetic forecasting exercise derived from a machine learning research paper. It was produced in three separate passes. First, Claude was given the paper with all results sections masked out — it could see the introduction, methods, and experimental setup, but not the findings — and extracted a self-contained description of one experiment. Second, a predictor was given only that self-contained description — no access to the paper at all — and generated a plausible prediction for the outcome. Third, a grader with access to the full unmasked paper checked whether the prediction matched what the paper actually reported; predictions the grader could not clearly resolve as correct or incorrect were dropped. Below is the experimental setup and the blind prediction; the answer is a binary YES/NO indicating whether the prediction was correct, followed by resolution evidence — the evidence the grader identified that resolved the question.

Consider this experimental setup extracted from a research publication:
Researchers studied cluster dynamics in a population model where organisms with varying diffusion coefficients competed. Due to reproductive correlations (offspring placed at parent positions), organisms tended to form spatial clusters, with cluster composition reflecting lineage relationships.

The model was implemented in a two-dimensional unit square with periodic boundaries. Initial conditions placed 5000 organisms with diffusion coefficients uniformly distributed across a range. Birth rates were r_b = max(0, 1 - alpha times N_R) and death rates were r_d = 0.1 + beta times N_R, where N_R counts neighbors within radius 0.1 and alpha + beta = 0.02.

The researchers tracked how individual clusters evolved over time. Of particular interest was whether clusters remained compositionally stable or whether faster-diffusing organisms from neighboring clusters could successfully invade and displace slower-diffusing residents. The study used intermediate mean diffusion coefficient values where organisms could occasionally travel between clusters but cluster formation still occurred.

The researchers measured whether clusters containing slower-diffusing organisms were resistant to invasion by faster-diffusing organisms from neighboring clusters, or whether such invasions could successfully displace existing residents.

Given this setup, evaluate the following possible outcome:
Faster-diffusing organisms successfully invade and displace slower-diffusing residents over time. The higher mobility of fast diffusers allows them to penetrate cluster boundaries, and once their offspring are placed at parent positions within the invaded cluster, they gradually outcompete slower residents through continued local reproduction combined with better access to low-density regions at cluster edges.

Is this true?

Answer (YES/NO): NO